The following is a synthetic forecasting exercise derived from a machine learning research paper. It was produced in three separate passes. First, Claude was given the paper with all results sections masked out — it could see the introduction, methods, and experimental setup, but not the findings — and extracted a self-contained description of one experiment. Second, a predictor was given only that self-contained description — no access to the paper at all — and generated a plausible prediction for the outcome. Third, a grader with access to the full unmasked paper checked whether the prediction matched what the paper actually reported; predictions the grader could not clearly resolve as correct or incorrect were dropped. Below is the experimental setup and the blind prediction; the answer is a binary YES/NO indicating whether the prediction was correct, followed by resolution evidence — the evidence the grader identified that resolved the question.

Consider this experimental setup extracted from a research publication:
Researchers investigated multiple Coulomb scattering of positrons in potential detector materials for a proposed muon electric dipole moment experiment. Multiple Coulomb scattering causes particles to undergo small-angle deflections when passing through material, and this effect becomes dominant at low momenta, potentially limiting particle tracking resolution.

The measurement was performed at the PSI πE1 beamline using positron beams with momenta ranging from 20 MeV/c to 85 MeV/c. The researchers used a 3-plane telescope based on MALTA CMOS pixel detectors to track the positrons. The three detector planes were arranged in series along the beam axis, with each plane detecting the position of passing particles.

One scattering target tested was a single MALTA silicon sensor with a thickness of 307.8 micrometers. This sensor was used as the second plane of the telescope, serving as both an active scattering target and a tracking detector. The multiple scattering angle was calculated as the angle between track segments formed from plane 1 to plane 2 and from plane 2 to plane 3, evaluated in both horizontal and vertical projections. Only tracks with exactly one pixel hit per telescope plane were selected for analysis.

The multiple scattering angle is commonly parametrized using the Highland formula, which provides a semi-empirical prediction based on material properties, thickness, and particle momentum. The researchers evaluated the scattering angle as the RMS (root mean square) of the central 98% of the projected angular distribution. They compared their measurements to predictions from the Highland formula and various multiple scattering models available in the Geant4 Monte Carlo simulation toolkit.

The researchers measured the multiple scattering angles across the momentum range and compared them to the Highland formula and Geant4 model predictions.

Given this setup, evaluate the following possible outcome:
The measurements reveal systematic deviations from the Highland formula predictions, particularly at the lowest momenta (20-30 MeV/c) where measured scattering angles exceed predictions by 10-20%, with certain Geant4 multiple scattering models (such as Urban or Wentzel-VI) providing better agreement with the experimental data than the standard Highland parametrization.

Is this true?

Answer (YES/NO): NO